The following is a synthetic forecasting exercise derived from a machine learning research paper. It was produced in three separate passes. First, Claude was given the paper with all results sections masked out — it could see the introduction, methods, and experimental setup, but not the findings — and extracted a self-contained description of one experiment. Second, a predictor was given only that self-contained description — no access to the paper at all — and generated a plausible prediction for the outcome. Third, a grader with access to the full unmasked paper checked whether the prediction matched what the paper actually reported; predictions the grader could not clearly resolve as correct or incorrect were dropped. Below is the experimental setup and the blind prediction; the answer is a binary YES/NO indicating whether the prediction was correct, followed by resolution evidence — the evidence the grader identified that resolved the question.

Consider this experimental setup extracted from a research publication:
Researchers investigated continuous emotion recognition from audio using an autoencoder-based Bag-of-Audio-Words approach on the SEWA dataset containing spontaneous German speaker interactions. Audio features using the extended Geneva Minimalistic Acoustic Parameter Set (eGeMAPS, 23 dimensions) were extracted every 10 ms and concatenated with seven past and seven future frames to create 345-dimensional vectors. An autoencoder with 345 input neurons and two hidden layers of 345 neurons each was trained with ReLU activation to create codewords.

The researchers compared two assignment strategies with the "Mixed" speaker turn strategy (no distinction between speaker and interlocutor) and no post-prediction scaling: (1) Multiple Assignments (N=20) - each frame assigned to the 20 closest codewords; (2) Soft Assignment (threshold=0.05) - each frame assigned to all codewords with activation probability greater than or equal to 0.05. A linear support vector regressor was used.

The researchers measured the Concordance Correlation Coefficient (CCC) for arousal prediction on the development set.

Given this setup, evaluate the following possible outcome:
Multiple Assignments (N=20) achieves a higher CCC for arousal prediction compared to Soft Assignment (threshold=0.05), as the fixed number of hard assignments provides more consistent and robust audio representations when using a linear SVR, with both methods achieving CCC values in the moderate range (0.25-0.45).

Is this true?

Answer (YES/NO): NO